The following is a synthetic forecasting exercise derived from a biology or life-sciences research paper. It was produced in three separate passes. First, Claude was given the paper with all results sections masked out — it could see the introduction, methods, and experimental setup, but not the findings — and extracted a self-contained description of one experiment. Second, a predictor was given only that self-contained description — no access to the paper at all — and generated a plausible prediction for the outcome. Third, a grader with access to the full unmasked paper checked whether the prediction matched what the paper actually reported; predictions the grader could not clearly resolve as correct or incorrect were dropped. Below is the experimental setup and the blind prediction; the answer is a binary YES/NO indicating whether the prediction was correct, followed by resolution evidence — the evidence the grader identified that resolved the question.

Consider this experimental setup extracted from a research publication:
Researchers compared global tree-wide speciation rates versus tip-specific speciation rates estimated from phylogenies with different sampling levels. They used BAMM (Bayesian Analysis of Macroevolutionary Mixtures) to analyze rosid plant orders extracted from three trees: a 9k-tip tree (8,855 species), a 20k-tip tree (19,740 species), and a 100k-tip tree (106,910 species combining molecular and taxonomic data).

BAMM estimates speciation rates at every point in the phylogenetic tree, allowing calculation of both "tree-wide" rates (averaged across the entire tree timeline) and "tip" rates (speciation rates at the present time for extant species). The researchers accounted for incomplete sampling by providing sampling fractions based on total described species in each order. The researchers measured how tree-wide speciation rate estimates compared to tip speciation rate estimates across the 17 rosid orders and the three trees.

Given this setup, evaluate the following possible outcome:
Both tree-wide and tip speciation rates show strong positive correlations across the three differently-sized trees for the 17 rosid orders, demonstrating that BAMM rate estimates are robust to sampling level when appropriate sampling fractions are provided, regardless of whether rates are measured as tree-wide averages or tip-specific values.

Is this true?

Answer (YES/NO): NO